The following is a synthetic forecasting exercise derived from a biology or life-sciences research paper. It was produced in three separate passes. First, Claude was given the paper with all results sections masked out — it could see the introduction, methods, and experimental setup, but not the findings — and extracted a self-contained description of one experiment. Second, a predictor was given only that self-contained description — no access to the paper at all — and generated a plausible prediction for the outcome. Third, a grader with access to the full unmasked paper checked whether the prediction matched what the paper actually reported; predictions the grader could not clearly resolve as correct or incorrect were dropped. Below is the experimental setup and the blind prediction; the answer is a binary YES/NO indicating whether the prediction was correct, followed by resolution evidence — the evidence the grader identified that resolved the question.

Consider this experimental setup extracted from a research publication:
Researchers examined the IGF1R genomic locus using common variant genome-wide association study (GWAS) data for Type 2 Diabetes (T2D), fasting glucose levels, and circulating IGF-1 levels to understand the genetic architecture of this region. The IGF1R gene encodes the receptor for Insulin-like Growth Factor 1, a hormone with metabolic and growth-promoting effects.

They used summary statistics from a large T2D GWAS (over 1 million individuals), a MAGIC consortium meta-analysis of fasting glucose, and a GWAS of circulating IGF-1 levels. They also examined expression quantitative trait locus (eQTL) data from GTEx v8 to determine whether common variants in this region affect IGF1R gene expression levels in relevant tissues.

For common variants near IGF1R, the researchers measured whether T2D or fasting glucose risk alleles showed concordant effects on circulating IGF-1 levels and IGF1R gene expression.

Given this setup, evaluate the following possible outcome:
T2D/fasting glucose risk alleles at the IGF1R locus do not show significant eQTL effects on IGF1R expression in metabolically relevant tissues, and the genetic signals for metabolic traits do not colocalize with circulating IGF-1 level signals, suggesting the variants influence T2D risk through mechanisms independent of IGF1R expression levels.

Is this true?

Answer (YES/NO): NO